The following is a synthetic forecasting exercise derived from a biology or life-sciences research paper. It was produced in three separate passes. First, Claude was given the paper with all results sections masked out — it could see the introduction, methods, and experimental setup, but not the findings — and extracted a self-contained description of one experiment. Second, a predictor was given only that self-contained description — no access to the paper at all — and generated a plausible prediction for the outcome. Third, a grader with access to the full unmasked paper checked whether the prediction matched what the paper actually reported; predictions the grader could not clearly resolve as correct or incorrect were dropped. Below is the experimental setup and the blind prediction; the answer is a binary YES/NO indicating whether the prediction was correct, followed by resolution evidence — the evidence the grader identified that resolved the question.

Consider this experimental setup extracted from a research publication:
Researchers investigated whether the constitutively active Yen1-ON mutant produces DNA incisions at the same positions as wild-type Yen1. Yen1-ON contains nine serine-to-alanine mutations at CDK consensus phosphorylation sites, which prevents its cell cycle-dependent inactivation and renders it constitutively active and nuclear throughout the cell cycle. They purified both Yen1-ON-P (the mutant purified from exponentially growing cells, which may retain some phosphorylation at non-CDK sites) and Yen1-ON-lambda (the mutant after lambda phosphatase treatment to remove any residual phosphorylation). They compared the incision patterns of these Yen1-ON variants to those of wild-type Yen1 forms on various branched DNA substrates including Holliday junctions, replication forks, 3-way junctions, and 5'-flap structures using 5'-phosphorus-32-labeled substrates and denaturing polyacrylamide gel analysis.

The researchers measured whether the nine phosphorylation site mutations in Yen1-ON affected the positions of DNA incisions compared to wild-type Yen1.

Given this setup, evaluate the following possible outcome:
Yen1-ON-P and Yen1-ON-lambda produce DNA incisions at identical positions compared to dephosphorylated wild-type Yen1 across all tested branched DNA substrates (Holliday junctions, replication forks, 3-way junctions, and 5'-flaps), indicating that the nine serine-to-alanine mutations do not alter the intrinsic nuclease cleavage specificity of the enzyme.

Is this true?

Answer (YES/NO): YES